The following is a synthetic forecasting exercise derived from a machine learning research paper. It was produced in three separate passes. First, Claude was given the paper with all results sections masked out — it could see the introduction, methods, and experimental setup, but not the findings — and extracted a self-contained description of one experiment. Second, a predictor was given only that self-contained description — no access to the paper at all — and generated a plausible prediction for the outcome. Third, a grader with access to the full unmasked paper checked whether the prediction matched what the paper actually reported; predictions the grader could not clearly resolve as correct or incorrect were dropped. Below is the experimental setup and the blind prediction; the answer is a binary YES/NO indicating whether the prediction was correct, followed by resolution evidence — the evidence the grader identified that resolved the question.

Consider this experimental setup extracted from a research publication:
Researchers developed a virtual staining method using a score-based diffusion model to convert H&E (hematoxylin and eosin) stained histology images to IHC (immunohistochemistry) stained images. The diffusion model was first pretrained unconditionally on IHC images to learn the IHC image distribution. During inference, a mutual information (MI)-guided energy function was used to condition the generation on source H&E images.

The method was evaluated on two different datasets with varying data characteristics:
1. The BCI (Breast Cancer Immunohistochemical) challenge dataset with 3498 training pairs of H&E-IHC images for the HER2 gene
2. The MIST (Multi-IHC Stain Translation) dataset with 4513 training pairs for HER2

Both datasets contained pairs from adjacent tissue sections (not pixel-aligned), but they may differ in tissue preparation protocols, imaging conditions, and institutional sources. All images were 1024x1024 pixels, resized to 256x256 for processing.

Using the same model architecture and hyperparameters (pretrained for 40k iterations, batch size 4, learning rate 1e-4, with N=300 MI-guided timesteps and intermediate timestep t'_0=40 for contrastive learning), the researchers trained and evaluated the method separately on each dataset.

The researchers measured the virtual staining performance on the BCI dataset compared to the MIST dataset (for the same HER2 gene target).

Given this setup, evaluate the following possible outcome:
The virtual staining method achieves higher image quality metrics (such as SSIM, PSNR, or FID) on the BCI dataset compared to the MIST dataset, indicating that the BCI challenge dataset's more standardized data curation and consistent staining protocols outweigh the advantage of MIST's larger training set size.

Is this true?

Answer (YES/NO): NO